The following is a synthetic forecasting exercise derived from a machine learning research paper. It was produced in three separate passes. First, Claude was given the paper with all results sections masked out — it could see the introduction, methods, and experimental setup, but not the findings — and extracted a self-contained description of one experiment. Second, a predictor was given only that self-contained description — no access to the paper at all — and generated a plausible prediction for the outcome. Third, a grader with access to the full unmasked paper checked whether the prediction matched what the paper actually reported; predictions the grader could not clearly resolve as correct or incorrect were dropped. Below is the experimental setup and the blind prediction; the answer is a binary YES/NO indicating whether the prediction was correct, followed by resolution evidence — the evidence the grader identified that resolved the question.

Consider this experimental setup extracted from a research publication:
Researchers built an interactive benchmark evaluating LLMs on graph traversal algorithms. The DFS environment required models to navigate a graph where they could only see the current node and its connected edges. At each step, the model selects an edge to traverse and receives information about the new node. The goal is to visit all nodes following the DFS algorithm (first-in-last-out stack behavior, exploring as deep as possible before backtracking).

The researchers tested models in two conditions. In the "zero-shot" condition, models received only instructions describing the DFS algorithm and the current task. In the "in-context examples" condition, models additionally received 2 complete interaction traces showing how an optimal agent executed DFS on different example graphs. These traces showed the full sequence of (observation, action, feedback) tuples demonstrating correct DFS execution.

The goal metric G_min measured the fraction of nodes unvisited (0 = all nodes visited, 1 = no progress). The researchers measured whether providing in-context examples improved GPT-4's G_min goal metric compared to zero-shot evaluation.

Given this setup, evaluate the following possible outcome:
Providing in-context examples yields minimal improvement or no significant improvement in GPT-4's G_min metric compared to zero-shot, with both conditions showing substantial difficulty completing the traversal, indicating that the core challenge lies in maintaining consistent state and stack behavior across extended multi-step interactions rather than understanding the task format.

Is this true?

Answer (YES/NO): NO